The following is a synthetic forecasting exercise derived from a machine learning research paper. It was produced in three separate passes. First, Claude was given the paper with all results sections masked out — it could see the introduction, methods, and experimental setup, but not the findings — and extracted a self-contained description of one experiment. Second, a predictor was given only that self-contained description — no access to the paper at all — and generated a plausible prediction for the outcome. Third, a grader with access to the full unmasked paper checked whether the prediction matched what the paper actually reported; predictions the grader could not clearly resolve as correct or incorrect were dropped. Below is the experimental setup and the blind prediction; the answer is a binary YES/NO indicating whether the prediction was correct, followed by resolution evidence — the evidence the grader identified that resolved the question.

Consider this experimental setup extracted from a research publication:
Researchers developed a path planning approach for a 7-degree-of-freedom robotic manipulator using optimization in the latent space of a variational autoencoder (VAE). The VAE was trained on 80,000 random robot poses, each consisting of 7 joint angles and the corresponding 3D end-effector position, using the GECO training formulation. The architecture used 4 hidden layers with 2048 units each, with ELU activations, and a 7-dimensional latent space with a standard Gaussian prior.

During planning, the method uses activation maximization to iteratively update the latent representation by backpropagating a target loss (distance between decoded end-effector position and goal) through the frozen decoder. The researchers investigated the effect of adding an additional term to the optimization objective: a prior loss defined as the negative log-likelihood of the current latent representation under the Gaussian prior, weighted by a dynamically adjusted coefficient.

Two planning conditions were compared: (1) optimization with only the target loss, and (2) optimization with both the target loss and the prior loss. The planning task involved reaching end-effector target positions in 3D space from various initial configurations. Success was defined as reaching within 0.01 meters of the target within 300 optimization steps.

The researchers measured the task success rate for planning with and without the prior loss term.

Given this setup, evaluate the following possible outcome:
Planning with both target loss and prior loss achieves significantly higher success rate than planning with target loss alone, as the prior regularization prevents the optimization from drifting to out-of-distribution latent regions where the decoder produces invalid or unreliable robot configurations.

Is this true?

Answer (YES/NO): YES